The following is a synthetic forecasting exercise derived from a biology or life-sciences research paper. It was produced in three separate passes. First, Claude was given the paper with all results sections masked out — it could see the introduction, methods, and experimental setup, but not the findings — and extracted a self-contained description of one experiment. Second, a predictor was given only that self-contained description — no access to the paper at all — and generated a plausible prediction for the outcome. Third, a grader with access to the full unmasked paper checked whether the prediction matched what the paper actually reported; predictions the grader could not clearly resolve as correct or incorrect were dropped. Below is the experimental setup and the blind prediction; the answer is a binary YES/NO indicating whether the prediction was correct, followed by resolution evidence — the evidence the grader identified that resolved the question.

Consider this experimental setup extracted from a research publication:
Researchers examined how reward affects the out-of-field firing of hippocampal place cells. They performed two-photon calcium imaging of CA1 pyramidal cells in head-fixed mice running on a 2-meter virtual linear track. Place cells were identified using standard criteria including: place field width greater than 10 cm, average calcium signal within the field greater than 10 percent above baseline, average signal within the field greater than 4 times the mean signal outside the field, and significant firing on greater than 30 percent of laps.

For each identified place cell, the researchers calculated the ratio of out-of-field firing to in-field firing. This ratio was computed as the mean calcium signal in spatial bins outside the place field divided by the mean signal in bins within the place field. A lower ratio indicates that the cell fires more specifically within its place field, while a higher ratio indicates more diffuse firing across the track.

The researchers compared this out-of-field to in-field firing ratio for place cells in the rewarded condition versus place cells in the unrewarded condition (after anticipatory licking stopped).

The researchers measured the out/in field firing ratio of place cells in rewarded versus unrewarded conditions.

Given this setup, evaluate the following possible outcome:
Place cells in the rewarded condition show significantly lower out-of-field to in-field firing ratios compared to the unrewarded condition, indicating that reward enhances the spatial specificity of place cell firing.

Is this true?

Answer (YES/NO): YES